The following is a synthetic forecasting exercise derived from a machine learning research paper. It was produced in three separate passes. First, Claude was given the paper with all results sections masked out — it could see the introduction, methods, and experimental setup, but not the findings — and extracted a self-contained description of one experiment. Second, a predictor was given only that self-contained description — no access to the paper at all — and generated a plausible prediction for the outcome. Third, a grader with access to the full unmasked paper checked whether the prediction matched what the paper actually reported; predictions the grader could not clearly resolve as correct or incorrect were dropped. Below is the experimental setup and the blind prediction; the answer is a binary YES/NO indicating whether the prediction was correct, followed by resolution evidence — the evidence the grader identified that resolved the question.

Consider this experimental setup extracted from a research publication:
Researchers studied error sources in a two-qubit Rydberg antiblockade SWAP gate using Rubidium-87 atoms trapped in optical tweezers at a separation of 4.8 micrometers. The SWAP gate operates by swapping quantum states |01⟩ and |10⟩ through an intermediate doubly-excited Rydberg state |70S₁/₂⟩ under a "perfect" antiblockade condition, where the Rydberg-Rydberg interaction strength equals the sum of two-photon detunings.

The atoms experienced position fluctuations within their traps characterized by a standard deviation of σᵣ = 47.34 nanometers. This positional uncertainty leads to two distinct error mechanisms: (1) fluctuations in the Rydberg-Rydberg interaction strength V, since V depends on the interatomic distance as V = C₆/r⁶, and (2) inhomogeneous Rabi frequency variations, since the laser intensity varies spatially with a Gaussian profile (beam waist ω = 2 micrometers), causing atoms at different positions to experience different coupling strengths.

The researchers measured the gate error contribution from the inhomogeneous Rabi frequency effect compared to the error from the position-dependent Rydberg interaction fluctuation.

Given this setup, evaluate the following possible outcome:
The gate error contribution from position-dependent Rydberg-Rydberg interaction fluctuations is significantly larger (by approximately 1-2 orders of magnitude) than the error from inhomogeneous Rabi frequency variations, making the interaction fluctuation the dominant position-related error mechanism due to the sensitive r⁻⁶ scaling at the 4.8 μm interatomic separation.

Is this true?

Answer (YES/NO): NO